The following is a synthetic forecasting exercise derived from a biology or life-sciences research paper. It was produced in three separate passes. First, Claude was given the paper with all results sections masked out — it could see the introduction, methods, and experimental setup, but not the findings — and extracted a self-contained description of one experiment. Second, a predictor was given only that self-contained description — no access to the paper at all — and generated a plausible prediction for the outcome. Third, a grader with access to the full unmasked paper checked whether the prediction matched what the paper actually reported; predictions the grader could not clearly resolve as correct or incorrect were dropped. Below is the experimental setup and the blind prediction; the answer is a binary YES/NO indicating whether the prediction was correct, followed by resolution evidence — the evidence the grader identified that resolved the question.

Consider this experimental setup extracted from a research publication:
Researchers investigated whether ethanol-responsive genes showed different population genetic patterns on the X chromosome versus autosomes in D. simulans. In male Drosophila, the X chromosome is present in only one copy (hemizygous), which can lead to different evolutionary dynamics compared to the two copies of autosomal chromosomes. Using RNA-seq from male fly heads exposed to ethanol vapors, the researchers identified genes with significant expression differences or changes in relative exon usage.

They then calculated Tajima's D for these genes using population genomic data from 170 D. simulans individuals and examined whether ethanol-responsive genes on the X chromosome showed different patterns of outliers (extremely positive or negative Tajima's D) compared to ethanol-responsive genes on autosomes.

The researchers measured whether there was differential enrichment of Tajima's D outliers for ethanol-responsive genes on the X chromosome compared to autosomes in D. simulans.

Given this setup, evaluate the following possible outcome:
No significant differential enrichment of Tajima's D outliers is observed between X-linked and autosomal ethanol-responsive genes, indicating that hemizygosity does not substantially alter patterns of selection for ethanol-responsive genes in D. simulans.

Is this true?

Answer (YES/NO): NO